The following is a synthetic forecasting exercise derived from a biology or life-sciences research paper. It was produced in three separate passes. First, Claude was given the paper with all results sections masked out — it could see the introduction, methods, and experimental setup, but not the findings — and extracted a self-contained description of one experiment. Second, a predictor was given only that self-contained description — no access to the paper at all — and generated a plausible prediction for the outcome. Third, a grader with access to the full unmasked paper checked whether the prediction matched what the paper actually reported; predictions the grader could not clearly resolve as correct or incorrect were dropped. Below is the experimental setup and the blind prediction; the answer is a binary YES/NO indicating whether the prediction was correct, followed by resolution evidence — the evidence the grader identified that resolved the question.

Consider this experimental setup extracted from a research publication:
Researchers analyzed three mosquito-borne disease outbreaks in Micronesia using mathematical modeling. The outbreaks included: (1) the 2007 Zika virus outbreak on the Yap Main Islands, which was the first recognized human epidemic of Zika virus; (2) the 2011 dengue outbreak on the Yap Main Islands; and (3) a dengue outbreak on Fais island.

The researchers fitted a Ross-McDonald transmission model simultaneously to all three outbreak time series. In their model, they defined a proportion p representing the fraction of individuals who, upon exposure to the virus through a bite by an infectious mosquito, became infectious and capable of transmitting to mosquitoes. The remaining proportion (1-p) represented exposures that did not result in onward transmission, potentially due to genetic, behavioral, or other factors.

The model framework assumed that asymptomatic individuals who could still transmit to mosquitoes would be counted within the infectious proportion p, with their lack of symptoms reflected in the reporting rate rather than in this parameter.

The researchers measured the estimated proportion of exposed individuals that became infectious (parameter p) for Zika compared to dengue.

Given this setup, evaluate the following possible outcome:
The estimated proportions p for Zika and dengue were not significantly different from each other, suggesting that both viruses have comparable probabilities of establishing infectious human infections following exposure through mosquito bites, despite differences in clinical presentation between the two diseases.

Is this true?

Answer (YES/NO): YES